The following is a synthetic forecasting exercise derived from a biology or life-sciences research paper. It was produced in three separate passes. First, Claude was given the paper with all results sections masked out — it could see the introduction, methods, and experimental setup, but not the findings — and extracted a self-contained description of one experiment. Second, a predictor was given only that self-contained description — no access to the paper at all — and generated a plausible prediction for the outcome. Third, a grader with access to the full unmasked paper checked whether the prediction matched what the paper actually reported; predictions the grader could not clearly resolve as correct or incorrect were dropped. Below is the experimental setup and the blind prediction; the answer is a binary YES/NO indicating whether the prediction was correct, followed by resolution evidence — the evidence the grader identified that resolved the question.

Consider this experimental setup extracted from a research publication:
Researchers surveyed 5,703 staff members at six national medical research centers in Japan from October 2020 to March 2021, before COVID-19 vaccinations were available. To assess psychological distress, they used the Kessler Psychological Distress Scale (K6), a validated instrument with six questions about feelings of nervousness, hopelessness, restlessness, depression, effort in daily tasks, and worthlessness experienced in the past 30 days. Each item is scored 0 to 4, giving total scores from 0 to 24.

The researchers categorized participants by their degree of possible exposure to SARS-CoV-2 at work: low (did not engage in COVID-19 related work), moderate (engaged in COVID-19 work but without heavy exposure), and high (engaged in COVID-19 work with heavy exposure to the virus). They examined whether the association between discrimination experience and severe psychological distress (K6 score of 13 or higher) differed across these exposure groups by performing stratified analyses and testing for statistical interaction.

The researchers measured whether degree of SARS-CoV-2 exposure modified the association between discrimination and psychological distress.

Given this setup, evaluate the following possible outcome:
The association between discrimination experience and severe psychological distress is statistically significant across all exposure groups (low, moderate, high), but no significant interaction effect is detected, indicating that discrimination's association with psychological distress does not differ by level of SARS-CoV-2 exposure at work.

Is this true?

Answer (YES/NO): NO